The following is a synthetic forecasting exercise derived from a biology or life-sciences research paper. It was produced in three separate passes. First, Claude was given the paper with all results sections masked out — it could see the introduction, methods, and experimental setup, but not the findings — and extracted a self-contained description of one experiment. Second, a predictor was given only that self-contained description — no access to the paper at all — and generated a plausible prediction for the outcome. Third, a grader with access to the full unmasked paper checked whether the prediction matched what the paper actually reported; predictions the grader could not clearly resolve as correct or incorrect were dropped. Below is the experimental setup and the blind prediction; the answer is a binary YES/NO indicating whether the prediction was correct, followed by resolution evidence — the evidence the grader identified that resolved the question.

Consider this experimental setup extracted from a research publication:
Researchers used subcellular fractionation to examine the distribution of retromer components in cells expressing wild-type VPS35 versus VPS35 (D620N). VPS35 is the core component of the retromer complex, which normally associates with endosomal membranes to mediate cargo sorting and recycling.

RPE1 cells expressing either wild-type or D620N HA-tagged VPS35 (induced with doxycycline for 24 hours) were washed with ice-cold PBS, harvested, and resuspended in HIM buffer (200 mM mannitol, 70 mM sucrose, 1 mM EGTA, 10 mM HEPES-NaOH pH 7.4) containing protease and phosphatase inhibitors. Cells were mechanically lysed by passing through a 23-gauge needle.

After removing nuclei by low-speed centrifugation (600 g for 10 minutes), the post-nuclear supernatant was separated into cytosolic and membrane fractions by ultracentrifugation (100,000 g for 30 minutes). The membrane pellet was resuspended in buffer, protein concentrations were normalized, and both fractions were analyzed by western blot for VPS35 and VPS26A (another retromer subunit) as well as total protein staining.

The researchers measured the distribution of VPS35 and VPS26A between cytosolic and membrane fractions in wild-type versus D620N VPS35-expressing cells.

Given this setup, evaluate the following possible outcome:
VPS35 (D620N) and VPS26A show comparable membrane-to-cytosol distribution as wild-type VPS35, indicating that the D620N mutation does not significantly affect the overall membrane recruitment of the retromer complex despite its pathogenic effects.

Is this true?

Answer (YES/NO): YES